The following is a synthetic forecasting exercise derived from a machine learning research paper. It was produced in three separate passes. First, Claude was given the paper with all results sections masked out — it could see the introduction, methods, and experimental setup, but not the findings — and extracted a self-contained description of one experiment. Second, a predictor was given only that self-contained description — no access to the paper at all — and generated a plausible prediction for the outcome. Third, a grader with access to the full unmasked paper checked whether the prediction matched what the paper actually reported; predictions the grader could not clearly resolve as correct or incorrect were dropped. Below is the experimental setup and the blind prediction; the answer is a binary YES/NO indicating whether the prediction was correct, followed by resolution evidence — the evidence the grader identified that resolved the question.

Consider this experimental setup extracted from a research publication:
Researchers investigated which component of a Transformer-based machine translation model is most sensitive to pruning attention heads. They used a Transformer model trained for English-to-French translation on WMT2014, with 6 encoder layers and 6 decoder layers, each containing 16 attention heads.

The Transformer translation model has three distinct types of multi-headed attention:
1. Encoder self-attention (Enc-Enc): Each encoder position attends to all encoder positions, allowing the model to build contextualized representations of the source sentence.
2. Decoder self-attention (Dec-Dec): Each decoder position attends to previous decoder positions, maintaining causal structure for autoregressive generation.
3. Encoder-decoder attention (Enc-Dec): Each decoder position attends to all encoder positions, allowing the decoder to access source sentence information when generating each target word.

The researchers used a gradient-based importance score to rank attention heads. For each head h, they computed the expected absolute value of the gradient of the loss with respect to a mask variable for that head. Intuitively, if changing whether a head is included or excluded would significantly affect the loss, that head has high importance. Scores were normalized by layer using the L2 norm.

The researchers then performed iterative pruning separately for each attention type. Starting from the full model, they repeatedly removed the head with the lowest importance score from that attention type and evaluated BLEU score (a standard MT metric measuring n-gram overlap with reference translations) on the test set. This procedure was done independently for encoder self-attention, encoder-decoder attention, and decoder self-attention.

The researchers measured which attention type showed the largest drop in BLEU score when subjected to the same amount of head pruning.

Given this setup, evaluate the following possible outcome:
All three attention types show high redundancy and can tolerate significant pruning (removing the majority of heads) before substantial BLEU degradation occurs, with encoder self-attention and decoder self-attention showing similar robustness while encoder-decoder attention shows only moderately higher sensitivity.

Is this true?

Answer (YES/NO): NO